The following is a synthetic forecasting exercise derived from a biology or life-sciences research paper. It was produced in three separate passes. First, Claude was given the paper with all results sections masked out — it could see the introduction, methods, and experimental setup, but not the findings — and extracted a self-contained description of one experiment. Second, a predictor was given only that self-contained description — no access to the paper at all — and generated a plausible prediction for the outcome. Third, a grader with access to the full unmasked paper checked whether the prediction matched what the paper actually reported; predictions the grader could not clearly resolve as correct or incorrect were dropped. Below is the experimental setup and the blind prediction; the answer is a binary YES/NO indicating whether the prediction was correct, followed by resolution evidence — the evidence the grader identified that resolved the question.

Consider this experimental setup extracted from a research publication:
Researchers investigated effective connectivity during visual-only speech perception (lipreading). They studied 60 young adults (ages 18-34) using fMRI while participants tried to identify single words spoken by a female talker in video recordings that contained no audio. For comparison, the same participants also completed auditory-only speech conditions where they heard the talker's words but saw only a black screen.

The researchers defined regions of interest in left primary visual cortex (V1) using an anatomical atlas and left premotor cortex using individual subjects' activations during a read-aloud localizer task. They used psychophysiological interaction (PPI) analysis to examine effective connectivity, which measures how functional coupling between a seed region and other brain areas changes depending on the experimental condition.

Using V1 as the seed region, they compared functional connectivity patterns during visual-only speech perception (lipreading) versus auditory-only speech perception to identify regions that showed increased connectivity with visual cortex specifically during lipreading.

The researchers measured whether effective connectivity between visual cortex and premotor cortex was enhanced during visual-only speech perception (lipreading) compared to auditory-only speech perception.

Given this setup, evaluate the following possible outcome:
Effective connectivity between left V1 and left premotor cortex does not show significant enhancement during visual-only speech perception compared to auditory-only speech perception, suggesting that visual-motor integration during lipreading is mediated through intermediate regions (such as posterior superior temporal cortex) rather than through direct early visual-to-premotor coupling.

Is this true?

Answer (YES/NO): NO